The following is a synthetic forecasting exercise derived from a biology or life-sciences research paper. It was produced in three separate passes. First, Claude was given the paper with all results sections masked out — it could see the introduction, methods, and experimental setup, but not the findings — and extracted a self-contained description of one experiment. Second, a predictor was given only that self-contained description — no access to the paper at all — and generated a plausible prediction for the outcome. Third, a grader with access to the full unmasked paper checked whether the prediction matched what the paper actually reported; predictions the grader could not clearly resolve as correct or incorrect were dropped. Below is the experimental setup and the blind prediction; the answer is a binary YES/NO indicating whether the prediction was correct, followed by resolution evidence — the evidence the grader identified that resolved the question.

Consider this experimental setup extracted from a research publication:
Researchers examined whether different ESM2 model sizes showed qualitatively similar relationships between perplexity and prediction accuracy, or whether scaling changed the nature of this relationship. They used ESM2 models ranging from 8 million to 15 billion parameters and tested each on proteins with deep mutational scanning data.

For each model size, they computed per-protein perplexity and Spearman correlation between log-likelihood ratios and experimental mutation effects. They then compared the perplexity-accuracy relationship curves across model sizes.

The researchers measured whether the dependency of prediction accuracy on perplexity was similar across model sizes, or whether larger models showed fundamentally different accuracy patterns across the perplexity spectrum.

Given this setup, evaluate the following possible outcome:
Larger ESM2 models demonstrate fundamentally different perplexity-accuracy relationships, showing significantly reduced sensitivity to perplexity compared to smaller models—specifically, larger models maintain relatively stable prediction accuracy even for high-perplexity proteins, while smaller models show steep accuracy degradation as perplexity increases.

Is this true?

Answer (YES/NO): NO